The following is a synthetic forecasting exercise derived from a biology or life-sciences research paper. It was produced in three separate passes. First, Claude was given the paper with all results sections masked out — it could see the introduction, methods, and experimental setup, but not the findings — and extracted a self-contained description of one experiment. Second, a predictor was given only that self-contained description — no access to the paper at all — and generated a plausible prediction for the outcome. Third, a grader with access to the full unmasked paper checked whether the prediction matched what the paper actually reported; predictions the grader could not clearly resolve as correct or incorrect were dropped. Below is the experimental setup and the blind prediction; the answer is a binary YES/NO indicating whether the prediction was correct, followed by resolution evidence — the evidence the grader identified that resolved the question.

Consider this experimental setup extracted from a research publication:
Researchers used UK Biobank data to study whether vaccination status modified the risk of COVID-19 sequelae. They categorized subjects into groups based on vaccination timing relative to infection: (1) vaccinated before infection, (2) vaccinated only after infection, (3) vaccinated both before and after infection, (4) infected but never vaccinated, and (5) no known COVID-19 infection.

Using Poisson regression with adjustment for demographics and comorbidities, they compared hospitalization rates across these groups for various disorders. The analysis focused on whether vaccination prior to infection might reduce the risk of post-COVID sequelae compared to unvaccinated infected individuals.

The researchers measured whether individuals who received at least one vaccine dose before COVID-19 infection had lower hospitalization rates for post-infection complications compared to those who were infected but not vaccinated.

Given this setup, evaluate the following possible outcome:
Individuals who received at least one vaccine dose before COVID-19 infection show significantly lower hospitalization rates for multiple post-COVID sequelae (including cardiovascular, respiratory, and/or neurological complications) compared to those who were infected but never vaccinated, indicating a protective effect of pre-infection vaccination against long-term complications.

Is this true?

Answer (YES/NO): NO